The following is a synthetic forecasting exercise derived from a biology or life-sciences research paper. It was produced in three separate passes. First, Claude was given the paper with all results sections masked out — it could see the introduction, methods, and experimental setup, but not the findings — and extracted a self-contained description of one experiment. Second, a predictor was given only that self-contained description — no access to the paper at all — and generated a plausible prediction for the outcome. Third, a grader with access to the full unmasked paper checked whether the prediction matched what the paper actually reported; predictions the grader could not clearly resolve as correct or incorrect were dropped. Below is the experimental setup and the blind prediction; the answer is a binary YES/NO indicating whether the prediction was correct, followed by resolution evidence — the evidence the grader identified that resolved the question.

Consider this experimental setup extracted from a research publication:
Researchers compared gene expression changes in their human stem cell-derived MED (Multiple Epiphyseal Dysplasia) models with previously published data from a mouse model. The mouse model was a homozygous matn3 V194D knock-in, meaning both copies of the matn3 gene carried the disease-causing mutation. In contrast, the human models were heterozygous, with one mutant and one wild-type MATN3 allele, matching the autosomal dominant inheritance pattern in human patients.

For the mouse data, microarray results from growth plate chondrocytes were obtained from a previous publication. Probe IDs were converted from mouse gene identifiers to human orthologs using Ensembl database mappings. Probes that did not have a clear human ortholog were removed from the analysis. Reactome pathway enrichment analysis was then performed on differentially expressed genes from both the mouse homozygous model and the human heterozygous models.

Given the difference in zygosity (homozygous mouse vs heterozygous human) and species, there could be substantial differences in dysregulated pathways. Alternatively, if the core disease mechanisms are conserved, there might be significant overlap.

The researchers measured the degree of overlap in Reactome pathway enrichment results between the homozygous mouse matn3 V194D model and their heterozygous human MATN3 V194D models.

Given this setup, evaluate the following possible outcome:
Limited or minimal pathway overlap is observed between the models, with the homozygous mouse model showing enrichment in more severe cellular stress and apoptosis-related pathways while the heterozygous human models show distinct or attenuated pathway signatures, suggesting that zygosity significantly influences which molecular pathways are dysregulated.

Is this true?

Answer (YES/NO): NO